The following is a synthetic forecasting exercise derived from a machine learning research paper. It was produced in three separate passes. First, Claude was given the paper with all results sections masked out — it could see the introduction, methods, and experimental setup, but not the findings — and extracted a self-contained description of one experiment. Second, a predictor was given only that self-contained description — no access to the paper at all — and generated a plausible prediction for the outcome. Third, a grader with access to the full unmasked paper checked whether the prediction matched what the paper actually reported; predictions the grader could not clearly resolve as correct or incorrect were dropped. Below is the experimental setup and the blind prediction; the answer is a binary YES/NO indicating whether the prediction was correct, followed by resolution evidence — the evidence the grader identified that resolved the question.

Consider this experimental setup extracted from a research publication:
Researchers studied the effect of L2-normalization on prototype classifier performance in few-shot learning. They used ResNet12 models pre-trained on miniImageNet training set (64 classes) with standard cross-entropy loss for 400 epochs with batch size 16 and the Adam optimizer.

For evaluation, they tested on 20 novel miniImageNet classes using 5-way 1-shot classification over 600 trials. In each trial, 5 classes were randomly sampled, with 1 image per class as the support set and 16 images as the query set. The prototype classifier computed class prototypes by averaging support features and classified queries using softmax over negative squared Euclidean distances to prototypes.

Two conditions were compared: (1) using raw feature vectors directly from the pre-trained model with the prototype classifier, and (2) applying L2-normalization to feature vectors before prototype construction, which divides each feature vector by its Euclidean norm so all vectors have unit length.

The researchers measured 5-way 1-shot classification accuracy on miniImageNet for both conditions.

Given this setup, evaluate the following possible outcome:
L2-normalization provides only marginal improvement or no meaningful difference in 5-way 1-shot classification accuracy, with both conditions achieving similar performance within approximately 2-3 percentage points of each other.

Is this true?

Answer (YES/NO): NO